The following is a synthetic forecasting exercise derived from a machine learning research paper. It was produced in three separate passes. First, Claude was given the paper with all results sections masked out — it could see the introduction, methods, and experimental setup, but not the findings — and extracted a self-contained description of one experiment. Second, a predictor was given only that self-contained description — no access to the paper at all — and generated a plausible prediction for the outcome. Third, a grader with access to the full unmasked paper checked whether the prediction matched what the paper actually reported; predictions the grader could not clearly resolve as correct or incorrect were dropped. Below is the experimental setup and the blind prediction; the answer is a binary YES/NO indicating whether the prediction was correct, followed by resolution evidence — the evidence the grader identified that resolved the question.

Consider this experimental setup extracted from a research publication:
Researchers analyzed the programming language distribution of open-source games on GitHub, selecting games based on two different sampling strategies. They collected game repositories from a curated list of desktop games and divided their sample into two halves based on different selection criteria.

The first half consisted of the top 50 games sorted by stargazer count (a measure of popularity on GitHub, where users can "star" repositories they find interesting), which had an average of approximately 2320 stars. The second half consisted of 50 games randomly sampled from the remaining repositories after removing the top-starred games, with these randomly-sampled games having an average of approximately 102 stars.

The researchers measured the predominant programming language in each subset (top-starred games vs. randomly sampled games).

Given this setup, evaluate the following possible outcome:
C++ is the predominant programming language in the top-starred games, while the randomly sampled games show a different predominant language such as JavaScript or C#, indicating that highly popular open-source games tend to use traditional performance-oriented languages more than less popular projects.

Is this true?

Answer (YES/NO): YES